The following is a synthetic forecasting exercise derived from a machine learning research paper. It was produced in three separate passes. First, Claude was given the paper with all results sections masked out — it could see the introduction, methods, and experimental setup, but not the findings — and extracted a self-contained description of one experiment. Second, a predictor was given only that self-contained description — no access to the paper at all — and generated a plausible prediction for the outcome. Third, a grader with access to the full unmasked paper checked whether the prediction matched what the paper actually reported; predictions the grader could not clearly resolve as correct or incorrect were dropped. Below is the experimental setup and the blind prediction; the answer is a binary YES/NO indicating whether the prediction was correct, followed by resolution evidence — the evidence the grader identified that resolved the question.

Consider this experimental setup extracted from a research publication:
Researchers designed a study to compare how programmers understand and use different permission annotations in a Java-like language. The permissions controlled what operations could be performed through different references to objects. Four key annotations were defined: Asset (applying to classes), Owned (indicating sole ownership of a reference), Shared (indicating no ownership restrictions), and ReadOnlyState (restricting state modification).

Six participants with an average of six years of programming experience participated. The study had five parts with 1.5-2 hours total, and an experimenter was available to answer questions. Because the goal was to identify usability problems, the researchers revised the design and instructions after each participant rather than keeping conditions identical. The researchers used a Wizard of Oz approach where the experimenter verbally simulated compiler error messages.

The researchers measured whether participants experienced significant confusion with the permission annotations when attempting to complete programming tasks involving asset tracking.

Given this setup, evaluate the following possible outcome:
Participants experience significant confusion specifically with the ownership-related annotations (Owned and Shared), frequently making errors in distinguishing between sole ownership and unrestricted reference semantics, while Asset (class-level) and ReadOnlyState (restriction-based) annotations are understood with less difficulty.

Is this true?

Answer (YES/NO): NO